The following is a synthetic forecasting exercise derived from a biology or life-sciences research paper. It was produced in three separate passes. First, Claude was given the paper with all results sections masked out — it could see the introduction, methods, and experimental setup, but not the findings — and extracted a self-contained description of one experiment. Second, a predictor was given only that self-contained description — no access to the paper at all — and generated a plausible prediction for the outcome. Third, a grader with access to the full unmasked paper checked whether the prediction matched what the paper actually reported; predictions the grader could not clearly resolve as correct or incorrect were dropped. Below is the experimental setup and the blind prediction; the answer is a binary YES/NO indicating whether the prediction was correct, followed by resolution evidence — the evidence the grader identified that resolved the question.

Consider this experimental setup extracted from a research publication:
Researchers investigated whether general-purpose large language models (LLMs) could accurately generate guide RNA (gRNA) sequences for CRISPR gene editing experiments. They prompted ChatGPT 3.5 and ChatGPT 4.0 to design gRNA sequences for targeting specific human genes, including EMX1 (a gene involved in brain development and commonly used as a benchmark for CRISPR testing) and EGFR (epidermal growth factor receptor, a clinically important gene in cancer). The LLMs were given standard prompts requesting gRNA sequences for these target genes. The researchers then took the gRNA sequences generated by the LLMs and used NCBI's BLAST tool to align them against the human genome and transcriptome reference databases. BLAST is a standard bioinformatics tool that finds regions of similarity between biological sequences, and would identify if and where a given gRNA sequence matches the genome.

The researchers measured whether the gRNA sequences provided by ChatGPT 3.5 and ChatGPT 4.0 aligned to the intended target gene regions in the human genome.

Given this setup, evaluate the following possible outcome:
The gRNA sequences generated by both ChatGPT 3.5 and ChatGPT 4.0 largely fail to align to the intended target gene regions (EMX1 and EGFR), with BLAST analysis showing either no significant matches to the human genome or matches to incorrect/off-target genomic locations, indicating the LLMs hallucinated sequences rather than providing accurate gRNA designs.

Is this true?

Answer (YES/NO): YES